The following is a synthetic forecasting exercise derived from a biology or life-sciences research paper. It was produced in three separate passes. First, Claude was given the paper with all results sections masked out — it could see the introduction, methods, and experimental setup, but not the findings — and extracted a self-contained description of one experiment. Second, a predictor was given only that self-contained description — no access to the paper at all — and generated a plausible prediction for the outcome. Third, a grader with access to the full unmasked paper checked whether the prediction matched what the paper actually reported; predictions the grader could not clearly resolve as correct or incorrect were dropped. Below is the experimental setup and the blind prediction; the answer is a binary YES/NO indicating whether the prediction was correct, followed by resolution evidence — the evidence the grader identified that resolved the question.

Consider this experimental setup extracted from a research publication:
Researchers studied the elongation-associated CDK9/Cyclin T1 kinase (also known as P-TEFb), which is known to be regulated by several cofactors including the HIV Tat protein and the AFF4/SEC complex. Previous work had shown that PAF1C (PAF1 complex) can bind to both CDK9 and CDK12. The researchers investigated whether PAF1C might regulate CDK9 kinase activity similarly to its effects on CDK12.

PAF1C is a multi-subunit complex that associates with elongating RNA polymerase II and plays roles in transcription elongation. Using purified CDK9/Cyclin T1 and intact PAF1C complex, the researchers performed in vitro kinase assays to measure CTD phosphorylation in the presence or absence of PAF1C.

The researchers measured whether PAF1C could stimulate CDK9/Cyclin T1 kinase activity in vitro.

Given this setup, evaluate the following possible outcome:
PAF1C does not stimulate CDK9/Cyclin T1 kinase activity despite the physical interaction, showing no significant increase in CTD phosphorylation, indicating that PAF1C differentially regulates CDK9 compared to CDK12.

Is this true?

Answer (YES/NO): YES